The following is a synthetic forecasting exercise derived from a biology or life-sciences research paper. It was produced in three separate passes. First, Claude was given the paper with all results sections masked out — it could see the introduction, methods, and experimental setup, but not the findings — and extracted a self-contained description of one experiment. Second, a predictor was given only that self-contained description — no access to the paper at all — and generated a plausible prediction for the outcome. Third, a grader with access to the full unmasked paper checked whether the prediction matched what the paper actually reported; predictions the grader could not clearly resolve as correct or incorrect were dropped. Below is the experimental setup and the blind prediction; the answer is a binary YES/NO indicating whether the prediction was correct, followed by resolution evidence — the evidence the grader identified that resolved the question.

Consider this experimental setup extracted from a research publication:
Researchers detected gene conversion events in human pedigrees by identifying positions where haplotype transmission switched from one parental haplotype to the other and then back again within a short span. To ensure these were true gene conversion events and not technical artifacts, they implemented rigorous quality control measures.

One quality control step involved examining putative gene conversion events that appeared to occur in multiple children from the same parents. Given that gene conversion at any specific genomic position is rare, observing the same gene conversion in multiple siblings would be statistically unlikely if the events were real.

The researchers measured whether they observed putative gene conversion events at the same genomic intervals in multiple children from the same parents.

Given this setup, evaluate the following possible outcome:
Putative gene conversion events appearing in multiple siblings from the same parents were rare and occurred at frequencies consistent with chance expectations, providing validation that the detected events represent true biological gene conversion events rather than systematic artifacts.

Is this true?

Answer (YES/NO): NO